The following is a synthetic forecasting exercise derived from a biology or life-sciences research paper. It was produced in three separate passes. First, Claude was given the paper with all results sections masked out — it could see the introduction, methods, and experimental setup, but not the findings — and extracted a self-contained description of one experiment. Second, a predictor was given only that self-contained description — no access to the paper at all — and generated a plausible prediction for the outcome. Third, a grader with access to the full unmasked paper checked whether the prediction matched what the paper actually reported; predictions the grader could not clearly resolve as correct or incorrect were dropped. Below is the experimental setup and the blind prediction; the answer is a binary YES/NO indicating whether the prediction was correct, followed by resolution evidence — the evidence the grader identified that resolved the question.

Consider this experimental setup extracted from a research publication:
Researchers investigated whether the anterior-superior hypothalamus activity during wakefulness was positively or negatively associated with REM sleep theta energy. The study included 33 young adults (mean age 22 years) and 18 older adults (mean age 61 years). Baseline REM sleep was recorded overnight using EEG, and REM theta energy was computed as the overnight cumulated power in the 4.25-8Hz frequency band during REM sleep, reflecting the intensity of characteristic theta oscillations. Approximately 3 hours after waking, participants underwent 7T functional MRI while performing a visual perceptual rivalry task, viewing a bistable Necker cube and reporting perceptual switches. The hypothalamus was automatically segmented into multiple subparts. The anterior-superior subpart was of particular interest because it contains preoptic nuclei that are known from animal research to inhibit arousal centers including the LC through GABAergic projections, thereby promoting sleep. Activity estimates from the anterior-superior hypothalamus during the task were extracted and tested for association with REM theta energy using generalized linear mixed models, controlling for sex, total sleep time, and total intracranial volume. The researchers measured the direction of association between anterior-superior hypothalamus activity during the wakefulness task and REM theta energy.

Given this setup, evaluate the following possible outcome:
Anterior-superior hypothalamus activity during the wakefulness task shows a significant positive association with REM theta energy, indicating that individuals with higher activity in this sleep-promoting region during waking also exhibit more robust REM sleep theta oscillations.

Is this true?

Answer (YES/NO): NO